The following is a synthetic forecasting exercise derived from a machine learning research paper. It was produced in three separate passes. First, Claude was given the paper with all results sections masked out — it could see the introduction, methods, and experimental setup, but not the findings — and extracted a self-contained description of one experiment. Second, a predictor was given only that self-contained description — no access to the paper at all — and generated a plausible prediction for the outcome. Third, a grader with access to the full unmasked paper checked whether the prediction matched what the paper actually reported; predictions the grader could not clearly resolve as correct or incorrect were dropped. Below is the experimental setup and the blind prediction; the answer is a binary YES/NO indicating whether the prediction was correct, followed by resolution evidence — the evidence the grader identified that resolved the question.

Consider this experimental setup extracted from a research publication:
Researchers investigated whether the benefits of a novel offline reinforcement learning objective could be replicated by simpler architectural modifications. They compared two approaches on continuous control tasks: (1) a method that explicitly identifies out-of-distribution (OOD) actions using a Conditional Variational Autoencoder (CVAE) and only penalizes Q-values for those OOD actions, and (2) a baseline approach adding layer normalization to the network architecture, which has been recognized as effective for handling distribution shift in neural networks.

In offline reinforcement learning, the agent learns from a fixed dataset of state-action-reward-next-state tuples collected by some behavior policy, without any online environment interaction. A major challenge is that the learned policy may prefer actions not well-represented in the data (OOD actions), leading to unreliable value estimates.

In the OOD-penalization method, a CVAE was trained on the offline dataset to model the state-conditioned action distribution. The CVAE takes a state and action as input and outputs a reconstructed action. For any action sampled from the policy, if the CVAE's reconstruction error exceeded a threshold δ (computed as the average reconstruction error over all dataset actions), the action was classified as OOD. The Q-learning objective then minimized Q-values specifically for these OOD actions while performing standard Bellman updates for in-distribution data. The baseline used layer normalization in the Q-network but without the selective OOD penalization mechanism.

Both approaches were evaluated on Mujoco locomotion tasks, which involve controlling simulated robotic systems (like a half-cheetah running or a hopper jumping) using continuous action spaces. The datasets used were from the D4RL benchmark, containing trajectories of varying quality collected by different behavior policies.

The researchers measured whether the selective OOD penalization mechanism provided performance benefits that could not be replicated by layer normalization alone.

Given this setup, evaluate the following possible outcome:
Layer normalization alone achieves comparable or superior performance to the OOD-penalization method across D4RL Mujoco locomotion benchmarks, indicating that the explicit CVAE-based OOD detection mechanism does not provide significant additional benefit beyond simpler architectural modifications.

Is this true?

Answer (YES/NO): NO